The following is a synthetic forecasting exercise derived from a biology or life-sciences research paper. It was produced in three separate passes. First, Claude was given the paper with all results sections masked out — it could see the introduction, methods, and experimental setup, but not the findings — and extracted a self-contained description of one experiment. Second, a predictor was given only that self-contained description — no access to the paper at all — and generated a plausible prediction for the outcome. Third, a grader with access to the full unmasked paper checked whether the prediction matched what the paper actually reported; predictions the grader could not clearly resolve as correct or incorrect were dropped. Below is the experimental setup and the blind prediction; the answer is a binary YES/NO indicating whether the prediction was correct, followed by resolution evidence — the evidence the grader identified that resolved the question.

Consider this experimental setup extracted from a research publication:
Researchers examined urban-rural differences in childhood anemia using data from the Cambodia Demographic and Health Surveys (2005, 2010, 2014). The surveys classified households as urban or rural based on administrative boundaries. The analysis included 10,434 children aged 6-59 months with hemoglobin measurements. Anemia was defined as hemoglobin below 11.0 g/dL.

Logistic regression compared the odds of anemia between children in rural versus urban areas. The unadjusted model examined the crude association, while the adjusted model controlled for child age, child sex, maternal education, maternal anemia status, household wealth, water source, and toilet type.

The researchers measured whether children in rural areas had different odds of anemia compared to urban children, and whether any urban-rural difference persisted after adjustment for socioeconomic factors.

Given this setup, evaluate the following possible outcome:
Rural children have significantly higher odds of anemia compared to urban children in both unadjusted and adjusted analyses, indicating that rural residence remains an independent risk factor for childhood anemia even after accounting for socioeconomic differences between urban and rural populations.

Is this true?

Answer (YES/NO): NO